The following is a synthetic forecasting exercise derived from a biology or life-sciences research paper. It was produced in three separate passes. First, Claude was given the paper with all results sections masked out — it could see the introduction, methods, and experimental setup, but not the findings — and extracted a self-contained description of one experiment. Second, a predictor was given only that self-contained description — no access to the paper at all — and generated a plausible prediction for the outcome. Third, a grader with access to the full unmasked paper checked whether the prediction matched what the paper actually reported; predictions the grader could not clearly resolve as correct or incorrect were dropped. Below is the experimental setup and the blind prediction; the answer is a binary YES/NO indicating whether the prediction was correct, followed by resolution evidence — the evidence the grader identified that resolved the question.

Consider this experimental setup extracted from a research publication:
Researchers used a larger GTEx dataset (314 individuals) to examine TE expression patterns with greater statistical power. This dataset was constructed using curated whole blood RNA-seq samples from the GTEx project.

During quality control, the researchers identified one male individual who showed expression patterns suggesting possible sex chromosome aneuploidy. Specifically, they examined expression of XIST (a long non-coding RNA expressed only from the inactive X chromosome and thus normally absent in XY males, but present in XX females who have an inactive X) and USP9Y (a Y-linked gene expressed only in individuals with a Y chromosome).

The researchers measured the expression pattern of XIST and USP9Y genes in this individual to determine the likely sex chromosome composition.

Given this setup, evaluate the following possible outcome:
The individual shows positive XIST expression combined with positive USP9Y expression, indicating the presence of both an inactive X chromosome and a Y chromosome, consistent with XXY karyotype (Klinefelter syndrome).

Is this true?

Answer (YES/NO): YES